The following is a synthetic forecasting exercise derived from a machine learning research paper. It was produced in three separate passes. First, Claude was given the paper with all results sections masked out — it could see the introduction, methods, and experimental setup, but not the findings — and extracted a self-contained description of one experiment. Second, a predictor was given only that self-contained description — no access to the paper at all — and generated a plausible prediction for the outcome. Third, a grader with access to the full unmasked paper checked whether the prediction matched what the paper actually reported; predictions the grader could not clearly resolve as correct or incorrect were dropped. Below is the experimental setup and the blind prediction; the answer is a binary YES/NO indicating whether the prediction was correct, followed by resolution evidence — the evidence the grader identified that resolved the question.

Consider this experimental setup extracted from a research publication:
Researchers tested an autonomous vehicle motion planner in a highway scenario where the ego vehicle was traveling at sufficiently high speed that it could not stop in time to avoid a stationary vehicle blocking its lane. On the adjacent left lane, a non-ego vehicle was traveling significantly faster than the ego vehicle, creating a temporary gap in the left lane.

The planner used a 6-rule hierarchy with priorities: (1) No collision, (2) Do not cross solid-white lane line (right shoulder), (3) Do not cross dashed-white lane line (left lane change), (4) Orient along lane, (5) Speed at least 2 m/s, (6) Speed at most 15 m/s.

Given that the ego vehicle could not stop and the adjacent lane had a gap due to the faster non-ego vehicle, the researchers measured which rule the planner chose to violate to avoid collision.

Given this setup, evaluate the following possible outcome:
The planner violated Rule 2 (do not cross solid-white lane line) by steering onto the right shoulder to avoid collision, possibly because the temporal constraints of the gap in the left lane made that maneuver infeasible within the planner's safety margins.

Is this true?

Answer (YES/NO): NO